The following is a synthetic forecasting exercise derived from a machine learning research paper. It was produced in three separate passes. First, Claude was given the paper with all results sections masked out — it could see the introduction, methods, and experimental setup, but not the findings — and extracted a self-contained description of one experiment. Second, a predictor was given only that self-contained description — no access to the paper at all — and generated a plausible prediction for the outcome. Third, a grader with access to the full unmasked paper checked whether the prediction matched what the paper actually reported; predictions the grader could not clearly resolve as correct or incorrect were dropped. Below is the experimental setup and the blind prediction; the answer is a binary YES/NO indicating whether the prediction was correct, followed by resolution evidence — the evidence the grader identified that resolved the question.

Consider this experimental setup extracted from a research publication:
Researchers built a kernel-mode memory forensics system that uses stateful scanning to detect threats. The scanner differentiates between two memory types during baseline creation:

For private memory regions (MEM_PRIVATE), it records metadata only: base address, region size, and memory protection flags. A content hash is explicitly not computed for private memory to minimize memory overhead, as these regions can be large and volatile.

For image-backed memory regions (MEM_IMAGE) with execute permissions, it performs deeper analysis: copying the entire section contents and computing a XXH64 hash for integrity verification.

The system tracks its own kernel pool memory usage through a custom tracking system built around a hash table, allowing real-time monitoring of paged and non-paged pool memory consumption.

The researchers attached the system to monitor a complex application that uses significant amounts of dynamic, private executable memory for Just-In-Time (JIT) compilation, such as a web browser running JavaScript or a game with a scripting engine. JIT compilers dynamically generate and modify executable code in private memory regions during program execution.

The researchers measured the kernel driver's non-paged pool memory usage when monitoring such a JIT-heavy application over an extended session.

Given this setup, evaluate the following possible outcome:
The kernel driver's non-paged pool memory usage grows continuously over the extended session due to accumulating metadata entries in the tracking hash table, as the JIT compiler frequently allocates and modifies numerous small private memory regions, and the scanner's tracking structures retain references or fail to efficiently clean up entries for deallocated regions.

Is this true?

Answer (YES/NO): NO